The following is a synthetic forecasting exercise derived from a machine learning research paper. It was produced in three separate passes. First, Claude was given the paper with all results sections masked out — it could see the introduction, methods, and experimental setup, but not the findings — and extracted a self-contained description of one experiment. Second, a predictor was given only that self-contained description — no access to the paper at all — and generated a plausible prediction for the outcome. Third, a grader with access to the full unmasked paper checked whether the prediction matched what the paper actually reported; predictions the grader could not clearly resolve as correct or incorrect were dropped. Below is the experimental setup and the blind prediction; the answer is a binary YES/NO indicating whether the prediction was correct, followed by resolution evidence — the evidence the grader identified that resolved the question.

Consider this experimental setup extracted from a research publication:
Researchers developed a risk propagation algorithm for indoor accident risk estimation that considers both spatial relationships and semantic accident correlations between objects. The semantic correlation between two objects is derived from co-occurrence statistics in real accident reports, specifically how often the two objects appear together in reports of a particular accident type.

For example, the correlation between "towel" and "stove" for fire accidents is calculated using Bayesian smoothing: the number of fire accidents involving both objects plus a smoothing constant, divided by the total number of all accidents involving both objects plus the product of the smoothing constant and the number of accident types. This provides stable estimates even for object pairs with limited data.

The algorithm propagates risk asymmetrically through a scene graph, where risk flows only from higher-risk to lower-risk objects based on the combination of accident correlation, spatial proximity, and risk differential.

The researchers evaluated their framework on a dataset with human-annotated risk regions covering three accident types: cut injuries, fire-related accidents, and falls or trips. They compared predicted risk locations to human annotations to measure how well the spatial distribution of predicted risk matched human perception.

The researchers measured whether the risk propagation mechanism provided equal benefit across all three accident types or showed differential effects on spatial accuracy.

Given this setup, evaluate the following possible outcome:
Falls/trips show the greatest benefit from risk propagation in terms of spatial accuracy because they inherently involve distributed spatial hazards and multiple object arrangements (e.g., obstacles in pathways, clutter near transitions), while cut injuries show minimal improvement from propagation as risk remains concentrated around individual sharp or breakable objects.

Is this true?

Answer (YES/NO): NO